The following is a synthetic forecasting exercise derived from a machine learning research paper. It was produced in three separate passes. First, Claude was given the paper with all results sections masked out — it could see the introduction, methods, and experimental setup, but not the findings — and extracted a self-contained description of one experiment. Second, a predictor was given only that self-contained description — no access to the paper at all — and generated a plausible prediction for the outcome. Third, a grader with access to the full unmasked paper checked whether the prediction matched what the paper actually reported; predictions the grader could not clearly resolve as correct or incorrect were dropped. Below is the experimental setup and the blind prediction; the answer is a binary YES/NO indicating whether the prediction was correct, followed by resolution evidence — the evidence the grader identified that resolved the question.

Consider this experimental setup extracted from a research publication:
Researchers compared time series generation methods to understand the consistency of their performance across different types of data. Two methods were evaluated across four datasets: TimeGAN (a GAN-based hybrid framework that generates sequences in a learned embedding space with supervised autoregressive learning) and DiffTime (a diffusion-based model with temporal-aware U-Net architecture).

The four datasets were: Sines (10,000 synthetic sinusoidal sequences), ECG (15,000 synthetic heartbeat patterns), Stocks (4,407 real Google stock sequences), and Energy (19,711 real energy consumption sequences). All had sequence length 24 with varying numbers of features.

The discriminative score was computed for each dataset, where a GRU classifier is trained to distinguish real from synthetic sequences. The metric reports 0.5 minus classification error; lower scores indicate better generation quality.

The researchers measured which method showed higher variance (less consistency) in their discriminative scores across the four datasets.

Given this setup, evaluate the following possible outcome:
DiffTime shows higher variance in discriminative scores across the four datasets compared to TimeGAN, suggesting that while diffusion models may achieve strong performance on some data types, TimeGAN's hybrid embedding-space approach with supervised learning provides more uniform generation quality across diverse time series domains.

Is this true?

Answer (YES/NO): NO